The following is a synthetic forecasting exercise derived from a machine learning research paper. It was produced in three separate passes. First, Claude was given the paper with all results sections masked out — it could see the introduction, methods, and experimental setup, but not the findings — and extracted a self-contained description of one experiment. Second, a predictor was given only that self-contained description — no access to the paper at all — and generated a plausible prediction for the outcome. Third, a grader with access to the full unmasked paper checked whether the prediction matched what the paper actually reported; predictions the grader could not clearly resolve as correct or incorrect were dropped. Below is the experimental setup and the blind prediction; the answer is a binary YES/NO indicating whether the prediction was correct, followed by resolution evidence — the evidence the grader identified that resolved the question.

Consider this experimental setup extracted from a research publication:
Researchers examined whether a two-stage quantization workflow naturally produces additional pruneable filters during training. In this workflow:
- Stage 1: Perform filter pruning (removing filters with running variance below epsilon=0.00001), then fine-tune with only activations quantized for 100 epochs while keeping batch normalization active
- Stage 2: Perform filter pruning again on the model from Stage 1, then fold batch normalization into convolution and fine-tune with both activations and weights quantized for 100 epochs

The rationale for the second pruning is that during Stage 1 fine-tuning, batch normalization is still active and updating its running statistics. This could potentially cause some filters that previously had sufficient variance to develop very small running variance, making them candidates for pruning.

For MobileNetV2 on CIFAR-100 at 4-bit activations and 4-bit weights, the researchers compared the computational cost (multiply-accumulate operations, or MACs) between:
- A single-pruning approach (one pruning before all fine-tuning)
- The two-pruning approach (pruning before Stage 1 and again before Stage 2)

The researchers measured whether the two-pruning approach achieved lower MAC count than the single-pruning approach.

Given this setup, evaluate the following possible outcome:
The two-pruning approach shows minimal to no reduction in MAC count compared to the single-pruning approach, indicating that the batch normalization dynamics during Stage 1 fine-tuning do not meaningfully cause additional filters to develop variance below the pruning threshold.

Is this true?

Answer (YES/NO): NO